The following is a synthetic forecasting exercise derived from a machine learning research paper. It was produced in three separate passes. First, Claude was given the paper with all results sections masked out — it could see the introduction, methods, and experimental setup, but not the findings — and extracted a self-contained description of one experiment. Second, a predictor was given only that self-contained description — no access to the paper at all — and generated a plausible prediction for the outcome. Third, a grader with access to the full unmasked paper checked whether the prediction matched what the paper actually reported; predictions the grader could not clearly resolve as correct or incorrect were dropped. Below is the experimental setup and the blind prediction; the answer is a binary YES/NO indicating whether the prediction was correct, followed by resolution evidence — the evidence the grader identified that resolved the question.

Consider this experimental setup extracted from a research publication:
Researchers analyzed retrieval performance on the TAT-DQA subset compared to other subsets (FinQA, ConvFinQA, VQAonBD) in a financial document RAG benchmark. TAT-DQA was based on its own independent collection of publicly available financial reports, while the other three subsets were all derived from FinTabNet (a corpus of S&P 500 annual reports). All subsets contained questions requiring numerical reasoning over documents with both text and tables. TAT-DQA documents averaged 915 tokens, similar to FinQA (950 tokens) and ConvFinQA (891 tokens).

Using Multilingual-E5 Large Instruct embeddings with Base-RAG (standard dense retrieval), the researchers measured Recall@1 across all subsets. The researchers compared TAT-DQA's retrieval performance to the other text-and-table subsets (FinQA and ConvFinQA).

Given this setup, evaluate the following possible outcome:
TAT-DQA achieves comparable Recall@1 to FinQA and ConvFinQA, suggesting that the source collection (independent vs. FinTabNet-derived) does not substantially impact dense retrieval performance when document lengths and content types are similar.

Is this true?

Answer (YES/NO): NO